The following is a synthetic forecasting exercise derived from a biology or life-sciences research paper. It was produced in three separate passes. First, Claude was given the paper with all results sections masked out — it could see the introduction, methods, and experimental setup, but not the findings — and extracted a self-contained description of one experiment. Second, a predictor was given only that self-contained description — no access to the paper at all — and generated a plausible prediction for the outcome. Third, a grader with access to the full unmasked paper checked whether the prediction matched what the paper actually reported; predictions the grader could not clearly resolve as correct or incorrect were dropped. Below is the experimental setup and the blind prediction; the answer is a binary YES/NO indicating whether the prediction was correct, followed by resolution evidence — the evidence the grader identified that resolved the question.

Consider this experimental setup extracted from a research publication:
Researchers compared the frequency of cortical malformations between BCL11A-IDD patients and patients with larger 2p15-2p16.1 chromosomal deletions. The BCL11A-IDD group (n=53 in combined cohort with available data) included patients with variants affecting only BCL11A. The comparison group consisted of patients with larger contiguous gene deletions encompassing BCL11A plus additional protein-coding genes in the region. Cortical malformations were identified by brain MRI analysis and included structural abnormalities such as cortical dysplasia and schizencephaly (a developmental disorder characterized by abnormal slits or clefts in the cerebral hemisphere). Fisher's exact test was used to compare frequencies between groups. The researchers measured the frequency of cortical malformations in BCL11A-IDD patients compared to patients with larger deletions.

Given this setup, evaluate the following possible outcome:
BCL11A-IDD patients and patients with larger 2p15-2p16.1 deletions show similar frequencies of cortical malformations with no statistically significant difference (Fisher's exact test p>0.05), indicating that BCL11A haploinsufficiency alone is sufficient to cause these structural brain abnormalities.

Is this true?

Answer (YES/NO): NO